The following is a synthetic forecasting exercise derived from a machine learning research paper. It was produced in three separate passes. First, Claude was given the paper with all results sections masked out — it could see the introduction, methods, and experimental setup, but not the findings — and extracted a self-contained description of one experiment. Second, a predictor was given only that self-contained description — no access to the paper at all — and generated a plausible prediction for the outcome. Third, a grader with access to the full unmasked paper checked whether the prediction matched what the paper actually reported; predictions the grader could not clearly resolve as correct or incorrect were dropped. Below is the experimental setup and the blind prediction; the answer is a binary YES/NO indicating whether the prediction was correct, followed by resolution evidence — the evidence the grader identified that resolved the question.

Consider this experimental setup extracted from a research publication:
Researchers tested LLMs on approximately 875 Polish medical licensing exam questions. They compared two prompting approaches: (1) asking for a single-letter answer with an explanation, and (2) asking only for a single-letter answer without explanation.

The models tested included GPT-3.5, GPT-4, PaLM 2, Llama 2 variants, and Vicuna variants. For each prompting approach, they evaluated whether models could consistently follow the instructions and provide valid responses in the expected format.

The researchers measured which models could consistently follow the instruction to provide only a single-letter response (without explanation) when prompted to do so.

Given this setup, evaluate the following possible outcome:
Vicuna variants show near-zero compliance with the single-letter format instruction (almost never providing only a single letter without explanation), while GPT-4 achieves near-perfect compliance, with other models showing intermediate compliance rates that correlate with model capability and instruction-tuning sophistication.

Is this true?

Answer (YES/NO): NO